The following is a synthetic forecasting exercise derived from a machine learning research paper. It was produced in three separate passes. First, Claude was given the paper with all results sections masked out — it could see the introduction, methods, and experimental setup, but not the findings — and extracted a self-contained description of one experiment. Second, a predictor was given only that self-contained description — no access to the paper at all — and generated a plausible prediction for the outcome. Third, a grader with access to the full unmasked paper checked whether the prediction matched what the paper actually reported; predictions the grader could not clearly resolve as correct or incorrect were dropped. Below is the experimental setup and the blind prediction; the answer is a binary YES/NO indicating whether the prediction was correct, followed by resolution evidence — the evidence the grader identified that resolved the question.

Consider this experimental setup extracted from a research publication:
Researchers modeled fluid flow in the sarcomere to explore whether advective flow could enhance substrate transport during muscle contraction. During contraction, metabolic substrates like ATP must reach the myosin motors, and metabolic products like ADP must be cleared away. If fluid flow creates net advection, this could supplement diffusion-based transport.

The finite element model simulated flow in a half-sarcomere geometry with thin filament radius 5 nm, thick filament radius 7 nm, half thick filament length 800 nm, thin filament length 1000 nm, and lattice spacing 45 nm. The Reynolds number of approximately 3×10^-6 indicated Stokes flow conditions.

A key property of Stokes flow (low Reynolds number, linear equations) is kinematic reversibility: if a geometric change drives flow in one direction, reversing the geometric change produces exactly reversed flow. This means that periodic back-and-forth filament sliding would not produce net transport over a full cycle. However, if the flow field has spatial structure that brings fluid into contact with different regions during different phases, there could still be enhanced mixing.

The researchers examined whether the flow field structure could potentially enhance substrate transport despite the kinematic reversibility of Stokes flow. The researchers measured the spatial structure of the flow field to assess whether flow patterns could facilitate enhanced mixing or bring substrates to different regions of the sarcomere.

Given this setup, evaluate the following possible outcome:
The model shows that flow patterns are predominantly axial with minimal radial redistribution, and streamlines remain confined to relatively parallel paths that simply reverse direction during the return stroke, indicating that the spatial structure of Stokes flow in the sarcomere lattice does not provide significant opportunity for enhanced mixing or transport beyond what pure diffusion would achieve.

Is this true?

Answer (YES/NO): NO